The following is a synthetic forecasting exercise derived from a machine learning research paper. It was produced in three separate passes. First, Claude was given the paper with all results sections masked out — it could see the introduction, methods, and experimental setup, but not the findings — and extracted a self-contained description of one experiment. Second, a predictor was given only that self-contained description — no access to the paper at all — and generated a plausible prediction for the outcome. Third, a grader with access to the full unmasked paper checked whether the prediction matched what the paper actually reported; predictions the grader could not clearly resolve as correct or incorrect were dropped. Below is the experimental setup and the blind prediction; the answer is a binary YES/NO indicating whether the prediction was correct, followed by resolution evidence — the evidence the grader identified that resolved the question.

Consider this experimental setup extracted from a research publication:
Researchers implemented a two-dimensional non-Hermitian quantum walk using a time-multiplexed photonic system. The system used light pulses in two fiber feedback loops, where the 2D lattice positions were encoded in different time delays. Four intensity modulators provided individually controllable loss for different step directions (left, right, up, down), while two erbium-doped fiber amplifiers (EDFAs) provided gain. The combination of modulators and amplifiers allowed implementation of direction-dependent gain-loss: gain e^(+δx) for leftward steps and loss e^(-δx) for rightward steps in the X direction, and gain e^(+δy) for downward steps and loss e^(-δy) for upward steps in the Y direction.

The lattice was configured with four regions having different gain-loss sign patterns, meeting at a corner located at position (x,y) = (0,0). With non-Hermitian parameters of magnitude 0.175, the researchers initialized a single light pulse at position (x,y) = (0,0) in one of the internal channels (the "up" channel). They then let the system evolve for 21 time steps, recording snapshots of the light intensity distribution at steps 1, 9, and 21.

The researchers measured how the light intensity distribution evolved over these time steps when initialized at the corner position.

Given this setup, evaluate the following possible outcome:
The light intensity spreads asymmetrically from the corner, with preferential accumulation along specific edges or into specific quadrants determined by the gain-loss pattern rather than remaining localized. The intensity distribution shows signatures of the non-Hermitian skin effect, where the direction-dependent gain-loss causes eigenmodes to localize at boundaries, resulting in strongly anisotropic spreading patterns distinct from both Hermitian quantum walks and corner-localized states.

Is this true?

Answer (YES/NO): NO